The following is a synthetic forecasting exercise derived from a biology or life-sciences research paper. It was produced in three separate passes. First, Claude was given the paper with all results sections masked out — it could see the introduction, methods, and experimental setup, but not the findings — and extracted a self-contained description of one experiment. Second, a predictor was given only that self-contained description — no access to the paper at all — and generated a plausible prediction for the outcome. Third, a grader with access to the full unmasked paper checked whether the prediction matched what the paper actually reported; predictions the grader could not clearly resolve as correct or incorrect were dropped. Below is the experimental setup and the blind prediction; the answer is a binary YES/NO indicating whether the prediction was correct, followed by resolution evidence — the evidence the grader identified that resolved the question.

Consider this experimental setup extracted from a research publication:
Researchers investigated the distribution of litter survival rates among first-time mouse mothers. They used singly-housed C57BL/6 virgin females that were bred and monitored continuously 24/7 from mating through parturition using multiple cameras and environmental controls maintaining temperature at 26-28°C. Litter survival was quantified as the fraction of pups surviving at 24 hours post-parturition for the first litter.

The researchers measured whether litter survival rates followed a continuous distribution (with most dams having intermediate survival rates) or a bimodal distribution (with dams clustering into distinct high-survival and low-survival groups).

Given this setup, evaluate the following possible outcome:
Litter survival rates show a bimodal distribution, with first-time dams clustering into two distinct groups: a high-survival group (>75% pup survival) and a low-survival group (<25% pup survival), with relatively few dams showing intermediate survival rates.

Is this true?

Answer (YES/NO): YES